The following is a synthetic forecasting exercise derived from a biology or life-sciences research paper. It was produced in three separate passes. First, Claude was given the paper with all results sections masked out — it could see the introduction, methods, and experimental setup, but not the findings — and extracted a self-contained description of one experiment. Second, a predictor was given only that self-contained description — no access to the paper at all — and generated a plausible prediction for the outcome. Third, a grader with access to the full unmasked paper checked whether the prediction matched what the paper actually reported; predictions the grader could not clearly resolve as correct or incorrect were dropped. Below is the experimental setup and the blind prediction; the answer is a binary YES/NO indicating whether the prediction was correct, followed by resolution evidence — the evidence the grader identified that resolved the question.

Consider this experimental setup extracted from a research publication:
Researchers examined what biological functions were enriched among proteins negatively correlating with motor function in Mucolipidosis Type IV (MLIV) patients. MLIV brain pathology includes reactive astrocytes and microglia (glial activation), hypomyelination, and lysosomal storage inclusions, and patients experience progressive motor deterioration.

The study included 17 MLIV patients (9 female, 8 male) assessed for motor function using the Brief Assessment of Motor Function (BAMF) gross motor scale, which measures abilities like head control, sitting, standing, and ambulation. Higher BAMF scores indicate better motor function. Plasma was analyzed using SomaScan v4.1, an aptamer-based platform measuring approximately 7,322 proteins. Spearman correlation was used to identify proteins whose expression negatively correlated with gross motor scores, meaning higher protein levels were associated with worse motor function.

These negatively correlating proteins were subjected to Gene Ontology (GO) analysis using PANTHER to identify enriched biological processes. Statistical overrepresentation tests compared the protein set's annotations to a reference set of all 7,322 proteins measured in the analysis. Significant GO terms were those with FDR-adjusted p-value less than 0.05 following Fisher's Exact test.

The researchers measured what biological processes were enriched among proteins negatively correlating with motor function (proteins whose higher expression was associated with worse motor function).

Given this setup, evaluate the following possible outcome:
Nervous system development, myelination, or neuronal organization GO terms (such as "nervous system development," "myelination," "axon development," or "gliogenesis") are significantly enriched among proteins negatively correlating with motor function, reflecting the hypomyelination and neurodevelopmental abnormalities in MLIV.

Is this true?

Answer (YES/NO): NO